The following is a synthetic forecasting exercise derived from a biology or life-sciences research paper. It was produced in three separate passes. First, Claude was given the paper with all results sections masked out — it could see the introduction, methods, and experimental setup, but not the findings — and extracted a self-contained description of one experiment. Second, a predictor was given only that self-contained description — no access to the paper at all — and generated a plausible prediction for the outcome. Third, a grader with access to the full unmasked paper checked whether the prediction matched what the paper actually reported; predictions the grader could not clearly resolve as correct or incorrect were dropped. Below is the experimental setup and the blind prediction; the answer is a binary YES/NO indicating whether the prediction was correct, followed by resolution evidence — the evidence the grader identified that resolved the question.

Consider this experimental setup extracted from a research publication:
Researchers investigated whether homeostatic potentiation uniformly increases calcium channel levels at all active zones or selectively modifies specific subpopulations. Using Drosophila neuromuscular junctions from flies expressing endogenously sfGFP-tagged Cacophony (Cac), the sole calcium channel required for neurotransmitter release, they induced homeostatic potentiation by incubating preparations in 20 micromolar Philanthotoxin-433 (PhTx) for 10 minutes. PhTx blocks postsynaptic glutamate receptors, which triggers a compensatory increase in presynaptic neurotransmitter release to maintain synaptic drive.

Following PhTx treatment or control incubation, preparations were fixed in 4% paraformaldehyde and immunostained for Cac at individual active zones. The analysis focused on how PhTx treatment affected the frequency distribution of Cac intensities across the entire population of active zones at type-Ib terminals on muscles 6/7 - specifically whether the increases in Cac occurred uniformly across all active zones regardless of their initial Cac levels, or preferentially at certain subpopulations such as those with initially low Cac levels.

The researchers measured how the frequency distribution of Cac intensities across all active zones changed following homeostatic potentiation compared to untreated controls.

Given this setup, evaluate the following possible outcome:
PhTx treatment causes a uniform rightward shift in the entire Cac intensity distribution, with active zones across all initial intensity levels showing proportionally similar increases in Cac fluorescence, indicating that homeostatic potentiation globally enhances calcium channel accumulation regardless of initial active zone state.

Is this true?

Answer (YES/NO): YES